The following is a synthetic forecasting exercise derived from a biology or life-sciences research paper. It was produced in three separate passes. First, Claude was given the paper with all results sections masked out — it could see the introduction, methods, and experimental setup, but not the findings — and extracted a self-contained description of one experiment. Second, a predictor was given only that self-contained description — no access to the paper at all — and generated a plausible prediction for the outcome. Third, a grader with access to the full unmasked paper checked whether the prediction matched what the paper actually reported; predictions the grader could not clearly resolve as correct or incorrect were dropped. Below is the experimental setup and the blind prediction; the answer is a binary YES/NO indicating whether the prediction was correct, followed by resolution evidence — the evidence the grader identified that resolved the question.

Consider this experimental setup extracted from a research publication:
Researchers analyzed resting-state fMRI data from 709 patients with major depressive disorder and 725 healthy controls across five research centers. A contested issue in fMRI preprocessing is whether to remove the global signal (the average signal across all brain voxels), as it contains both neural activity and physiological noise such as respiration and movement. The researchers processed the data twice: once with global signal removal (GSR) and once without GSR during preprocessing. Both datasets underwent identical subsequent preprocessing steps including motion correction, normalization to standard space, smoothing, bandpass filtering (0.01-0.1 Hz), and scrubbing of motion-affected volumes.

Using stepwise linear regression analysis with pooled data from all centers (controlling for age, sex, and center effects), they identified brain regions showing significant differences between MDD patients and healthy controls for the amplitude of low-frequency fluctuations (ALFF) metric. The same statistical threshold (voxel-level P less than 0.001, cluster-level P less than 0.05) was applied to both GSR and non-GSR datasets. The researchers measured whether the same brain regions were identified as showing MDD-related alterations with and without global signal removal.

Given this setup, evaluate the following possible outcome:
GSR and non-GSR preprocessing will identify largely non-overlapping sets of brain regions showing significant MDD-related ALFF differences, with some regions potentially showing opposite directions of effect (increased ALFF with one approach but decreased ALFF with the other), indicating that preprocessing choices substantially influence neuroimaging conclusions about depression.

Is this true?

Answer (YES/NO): NO